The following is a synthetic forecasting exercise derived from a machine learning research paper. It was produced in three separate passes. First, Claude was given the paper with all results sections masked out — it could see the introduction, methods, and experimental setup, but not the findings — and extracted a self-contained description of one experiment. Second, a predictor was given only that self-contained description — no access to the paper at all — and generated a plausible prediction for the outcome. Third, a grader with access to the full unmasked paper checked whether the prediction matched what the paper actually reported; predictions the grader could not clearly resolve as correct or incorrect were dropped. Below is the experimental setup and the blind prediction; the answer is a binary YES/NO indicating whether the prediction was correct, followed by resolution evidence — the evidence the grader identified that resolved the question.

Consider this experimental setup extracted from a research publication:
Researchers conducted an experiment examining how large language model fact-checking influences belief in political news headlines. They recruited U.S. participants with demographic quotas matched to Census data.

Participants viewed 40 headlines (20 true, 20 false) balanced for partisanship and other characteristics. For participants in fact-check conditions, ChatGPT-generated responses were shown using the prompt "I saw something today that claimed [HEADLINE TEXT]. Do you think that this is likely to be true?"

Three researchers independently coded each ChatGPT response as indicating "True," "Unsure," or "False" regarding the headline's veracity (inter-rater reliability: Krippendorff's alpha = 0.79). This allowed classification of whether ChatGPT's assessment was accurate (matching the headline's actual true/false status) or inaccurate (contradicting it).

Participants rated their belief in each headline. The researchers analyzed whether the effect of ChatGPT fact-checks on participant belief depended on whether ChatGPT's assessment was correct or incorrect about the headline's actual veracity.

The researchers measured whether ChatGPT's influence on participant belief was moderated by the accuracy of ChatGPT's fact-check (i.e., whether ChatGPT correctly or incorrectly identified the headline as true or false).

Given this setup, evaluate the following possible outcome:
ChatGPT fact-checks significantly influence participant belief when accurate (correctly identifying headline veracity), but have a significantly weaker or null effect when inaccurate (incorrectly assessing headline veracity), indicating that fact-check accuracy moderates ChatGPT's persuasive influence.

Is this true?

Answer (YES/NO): NO